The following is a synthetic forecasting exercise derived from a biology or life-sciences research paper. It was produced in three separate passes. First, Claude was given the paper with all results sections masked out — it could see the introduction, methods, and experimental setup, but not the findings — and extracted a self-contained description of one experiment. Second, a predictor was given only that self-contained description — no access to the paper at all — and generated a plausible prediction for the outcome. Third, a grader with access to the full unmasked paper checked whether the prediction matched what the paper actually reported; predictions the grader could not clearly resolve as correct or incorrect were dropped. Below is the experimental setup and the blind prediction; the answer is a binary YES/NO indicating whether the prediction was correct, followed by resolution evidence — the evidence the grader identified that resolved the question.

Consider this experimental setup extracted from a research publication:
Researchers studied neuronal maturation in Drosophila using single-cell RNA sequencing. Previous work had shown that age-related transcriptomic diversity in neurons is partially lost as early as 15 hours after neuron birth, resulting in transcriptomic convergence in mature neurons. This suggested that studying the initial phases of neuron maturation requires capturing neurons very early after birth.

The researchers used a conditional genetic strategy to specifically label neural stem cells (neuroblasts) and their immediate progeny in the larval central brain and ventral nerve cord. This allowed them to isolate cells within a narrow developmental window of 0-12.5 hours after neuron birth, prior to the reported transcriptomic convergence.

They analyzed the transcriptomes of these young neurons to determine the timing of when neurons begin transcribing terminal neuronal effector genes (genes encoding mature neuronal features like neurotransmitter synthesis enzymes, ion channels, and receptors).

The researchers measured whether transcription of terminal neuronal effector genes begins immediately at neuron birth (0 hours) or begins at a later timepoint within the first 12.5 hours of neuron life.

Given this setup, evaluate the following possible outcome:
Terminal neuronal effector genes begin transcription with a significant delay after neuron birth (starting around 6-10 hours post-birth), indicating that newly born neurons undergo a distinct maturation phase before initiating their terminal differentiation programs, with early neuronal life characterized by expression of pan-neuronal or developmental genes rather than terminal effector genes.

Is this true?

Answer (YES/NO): NO